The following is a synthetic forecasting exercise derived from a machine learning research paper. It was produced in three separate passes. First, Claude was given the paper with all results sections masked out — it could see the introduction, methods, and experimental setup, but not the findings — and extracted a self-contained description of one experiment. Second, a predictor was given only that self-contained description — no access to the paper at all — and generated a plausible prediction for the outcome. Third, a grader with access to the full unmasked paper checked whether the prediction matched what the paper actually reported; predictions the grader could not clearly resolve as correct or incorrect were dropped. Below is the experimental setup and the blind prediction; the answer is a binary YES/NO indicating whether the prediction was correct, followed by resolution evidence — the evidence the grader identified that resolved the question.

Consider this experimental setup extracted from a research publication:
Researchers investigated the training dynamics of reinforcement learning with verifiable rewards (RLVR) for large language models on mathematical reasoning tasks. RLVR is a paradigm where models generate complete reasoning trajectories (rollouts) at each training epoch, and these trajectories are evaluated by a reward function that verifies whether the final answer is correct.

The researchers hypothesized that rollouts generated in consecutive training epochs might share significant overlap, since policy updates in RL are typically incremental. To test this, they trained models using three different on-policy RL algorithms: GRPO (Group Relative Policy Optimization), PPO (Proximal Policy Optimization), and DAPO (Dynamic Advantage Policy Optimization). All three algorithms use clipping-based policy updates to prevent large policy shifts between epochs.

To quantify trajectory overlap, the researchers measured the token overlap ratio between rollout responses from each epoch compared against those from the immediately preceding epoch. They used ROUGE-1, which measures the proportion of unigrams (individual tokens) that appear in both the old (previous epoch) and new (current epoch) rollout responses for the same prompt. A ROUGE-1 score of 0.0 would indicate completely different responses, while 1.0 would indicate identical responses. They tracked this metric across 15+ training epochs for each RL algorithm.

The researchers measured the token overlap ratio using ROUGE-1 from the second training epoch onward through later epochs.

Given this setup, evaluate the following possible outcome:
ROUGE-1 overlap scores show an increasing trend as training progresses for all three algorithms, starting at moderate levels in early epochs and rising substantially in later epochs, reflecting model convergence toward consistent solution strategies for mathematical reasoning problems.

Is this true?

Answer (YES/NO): NO